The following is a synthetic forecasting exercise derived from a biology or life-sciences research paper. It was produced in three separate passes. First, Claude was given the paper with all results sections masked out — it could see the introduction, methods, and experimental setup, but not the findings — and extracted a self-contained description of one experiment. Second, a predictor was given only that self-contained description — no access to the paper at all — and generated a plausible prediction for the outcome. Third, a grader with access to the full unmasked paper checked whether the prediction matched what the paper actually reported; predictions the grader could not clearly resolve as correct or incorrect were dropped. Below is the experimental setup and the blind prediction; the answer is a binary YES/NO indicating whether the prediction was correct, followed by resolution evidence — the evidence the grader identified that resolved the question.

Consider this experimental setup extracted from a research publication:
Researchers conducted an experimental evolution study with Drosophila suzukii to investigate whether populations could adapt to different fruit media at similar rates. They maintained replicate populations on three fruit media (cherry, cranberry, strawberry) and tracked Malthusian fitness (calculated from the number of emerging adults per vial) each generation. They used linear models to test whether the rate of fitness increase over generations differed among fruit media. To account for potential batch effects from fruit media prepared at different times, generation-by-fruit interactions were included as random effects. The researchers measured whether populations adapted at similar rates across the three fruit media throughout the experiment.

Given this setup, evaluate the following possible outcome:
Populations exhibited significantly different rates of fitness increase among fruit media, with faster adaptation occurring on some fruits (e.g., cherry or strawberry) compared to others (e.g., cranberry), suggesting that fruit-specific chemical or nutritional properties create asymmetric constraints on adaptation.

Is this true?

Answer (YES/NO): NO